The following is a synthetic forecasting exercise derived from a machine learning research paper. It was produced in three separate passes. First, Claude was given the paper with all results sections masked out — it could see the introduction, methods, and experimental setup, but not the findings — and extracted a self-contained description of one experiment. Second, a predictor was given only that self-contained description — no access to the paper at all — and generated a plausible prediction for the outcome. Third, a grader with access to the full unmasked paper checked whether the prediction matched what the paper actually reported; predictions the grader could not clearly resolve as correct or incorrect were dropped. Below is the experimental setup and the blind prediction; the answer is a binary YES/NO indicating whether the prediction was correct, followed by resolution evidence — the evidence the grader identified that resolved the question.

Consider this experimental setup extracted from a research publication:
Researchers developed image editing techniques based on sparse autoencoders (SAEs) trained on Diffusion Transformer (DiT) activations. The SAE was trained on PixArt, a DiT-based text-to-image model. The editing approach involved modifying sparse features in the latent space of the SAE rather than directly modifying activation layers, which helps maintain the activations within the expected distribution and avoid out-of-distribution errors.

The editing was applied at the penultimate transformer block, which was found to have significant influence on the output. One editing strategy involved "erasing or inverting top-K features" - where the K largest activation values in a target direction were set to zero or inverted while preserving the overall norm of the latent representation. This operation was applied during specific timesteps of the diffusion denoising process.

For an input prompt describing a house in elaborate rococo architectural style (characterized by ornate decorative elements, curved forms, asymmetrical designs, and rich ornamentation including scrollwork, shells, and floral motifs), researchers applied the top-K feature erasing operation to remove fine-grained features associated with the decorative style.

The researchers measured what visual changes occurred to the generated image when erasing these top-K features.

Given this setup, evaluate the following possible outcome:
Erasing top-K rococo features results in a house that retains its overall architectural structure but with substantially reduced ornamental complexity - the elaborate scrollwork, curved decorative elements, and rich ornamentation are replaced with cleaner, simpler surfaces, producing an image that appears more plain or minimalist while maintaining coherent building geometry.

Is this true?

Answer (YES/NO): YES